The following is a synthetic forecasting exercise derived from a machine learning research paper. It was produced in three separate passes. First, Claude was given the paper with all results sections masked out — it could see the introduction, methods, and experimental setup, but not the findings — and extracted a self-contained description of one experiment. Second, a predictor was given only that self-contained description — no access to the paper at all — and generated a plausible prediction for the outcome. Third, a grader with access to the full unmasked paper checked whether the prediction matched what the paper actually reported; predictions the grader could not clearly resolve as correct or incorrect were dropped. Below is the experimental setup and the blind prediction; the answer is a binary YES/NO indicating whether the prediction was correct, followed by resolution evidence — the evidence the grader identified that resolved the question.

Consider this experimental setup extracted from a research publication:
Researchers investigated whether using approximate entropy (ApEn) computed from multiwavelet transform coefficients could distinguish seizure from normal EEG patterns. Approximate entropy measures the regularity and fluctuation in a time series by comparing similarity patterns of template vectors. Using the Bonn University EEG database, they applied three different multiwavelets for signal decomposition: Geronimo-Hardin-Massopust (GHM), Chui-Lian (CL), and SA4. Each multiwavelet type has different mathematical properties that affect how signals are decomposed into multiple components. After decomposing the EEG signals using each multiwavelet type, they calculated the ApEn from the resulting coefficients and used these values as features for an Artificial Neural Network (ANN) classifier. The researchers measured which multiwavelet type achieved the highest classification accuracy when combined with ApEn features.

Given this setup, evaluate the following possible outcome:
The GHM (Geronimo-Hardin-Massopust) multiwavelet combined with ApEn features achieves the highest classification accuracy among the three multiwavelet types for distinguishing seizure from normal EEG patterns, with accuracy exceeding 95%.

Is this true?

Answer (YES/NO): NO